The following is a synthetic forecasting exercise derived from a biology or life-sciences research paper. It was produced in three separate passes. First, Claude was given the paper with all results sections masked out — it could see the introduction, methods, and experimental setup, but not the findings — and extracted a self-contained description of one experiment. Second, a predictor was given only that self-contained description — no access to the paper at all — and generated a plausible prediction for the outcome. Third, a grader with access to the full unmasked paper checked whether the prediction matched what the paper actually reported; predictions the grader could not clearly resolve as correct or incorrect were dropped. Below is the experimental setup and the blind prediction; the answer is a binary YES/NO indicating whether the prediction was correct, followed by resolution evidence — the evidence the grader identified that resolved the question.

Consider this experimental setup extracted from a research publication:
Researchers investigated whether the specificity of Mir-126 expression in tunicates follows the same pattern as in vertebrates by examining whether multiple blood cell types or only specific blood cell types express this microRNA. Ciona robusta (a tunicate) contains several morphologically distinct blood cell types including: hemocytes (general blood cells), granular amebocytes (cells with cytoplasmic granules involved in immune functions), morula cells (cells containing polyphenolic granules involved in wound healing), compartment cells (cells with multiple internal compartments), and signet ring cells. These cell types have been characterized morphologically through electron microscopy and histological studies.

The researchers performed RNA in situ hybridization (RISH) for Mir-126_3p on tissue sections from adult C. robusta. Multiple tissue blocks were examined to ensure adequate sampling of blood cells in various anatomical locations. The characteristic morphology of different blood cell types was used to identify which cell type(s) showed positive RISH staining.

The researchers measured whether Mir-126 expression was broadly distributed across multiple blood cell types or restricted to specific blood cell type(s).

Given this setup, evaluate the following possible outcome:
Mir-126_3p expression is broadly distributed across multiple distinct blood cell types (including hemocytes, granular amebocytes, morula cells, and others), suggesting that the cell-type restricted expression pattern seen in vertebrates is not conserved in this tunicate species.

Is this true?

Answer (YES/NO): NO